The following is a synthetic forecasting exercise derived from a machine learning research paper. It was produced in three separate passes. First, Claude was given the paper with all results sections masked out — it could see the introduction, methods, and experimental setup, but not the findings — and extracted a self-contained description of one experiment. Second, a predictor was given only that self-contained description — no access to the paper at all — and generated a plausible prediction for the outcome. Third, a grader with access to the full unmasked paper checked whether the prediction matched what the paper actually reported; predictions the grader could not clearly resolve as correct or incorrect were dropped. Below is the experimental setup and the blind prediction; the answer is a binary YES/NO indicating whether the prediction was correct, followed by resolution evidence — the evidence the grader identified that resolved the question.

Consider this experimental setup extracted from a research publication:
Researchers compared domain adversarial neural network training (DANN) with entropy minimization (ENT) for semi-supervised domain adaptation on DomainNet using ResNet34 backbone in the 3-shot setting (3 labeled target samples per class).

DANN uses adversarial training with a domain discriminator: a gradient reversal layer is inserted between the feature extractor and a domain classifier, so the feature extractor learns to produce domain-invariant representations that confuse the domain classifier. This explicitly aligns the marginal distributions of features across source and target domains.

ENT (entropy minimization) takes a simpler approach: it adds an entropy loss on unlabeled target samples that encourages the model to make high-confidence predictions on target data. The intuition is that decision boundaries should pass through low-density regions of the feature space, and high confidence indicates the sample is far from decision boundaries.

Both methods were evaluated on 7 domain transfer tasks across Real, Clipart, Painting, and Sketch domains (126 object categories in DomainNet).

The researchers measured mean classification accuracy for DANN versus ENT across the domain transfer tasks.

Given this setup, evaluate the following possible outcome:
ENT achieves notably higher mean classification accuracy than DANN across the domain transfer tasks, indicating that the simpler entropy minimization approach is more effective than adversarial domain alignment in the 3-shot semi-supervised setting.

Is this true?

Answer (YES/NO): YES